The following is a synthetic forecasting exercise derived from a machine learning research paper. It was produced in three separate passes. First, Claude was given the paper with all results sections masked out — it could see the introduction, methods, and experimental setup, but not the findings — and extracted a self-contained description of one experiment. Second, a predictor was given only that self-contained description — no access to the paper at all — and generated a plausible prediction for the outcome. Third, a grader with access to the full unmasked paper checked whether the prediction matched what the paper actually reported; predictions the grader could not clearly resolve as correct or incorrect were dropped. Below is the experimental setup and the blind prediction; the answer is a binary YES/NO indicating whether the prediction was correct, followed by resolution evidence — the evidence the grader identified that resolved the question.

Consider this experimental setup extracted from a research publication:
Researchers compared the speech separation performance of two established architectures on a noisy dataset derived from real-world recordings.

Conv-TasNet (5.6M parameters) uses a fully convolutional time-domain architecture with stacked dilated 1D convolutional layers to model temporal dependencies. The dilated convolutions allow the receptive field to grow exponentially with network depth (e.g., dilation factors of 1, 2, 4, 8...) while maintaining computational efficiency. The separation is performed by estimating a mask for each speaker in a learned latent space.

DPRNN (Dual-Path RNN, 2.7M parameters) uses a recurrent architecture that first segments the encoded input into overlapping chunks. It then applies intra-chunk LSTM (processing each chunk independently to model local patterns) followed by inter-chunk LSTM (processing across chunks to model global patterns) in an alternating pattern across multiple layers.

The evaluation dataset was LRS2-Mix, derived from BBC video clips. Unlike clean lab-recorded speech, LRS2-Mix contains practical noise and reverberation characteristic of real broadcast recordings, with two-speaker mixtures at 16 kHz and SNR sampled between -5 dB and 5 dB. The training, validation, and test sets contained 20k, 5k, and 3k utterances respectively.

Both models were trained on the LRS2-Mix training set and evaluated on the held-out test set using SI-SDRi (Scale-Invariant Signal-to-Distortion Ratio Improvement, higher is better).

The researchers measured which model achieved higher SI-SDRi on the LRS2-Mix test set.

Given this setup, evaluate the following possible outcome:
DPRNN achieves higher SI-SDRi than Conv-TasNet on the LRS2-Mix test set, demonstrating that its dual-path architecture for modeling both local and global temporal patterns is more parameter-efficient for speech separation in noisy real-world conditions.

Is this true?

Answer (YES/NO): YES